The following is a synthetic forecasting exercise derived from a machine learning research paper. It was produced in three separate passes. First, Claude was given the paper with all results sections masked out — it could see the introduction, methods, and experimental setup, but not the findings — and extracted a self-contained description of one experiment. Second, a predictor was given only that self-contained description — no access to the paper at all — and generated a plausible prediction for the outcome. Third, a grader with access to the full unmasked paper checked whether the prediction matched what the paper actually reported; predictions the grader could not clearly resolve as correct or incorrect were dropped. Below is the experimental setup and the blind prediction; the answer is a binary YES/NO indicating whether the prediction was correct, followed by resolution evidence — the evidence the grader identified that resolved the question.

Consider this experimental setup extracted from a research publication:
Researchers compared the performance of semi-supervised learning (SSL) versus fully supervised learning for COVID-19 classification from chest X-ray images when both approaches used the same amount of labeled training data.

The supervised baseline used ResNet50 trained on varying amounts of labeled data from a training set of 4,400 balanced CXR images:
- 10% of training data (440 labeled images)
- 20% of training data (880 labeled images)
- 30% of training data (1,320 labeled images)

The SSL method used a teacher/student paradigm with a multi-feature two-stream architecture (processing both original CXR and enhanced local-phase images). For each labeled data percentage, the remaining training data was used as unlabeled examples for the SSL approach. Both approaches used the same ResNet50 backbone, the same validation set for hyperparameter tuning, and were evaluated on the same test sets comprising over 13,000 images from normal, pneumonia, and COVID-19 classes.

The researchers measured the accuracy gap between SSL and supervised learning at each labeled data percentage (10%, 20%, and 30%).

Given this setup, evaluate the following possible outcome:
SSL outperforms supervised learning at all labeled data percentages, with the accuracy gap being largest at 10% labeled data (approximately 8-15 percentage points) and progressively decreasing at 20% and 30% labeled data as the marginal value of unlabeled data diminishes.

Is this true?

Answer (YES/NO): NO